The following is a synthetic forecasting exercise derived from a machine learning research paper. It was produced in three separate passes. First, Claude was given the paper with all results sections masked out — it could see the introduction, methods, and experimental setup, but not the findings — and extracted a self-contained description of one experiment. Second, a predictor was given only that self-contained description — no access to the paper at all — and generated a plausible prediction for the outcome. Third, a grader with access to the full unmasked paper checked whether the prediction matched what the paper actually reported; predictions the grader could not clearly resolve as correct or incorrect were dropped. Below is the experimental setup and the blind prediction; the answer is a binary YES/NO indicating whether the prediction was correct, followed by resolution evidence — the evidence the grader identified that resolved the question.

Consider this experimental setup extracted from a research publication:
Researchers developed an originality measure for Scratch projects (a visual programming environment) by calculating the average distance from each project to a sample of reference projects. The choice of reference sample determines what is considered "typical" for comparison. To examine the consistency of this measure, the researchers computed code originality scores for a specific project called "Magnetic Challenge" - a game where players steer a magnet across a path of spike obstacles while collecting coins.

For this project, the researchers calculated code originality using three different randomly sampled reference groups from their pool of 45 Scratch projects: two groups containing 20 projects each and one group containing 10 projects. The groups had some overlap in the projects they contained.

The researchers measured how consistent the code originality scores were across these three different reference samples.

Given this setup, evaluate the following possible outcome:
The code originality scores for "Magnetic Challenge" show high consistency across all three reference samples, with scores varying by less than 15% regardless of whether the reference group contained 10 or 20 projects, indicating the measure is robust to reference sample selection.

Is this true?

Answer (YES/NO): NO